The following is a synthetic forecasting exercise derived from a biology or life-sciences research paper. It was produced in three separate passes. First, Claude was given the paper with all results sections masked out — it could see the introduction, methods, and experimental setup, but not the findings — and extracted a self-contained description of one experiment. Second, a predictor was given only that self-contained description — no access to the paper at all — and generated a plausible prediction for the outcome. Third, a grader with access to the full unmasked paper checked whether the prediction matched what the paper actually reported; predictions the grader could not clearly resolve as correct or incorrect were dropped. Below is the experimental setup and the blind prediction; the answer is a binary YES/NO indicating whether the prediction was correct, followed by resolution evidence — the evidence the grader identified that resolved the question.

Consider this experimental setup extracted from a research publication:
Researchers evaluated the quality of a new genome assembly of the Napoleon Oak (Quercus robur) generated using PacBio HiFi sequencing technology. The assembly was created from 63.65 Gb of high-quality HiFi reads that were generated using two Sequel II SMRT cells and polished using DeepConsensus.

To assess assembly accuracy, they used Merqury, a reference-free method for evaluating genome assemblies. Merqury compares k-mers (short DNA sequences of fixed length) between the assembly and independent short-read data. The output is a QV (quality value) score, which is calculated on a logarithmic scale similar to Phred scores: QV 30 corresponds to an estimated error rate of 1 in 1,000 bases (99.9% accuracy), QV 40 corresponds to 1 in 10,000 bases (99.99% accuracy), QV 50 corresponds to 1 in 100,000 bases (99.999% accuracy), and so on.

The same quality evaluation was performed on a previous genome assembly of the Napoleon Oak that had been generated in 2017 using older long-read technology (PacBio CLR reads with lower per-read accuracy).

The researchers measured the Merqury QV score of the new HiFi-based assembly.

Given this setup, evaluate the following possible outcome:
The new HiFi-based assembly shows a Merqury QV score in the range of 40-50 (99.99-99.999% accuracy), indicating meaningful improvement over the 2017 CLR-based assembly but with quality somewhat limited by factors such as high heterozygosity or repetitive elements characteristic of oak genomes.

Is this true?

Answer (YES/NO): NO